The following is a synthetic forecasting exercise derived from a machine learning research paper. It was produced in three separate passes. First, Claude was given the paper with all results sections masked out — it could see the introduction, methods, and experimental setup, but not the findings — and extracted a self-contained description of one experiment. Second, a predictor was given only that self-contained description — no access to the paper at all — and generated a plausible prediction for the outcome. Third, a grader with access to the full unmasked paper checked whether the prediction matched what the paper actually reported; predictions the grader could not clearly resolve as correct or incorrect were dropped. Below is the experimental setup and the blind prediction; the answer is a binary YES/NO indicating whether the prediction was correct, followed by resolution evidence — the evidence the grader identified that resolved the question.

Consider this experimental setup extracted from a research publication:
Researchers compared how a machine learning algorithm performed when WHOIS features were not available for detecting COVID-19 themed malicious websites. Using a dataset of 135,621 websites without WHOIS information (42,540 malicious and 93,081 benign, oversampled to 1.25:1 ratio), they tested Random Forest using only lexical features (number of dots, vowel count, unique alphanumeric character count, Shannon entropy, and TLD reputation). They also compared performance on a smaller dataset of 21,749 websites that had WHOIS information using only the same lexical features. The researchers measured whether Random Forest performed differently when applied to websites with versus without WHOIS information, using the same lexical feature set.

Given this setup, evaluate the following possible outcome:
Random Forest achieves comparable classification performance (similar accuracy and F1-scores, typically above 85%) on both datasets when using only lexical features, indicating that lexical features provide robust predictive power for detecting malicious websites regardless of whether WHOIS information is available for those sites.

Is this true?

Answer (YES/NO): YES